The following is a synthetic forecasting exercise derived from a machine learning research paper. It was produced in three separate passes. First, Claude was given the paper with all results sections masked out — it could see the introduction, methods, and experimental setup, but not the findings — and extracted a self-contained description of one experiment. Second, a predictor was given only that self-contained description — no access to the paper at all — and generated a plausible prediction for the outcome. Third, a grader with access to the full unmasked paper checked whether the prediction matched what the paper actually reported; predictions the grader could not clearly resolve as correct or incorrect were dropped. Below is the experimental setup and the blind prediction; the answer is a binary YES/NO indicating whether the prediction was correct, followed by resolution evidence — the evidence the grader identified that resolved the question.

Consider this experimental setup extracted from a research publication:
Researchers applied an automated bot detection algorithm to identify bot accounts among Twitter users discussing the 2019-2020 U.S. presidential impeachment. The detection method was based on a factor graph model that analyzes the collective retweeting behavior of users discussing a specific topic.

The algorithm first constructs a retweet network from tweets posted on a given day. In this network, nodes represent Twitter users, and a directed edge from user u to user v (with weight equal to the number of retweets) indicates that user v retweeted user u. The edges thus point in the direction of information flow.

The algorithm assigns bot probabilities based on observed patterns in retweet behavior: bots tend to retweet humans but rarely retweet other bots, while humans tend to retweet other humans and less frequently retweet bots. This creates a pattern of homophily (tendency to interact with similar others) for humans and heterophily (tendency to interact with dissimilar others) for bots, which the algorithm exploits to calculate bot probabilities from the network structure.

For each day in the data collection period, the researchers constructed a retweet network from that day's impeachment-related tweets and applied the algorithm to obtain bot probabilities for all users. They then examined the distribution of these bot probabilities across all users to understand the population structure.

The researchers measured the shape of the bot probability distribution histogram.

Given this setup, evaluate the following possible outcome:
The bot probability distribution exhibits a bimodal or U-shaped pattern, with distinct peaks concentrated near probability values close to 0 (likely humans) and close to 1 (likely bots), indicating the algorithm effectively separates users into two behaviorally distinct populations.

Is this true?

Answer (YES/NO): NO